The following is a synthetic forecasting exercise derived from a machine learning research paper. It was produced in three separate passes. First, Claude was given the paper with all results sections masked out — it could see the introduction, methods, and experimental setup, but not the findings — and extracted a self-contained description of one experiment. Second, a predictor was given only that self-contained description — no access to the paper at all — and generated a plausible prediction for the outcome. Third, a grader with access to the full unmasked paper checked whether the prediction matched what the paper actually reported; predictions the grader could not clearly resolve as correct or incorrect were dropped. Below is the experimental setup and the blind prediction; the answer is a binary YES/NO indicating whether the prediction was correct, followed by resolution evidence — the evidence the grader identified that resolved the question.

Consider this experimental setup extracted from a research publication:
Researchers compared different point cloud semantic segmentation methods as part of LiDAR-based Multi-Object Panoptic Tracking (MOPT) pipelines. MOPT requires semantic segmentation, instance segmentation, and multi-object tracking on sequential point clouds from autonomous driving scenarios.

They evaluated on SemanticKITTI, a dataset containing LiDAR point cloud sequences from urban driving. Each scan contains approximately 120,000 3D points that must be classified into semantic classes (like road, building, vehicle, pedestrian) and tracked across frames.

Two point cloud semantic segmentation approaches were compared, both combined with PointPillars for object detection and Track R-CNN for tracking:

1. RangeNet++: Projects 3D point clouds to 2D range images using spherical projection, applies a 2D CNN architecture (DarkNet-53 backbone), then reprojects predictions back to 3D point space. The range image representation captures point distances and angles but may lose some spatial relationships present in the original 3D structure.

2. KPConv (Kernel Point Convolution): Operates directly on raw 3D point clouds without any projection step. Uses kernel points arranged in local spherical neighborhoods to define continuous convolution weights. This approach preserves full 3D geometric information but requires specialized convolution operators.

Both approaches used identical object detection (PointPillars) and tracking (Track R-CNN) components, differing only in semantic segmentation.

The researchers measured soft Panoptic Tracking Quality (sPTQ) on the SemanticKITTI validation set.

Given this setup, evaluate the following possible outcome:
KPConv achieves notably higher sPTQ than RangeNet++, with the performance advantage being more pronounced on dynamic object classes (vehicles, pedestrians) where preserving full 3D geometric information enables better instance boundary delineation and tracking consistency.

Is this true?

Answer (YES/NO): YES